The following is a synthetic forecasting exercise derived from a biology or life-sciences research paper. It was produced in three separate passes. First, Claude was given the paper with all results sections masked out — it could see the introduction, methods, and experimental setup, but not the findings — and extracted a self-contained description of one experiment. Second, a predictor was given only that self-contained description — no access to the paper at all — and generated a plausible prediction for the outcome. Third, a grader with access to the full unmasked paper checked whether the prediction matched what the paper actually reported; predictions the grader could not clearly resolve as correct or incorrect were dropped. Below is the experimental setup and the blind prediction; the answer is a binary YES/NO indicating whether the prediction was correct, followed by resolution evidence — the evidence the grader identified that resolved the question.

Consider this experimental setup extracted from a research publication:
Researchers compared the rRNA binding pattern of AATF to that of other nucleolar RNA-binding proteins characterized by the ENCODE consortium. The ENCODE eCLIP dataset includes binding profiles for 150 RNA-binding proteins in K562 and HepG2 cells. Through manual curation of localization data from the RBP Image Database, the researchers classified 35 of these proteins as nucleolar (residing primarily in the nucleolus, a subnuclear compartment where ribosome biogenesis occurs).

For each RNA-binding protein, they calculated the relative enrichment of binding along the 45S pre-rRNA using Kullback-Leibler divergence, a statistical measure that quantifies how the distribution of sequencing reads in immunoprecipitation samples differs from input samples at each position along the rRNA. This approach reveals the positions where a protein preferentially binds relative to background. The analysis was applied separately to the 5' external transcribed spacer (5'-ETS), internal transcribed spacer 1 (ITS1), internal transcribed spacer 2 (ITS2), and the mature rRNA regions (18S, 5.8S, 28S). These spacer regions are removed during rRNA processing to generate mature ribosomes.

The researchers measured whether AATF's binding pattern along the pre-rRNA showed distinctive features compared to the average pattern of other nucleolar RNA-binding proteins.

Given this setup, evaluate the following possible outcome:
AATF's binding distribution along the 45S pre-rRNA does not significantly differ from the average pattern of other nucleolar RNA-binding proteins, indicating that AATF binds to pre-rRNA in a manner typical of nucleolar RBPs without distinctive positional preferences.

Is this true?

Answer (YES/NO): NO